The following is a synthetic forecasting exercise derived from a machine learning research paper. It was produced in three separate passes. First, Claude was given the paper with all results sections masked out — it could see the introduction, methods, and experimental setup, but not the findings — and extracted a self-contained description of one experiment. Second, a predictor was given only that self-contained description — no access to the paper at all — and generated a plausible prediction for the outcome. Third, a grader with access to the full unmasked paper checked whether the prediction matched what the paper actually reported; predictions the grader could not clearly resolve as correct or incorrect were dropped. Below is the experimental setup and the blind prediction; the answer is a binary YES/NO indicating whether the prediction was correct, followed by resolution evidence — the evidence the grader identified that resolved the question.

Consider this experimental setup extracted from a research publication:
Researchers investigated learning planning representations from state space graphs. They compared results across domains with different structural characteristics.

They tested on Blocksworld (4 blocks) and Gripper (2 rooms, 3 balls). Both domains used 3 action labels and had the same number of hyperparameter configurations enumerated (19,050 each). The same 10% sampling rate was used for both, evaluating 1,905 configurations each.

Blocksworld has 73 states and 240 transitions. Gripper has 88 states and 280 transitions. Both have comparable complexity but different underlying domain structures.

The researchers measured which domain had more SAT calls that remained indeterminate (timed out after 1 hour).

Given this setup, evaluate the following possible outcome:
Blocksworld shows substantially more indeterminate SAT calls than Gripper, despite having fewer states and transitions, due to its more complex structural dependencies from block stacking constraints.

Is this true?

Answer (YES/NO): NO